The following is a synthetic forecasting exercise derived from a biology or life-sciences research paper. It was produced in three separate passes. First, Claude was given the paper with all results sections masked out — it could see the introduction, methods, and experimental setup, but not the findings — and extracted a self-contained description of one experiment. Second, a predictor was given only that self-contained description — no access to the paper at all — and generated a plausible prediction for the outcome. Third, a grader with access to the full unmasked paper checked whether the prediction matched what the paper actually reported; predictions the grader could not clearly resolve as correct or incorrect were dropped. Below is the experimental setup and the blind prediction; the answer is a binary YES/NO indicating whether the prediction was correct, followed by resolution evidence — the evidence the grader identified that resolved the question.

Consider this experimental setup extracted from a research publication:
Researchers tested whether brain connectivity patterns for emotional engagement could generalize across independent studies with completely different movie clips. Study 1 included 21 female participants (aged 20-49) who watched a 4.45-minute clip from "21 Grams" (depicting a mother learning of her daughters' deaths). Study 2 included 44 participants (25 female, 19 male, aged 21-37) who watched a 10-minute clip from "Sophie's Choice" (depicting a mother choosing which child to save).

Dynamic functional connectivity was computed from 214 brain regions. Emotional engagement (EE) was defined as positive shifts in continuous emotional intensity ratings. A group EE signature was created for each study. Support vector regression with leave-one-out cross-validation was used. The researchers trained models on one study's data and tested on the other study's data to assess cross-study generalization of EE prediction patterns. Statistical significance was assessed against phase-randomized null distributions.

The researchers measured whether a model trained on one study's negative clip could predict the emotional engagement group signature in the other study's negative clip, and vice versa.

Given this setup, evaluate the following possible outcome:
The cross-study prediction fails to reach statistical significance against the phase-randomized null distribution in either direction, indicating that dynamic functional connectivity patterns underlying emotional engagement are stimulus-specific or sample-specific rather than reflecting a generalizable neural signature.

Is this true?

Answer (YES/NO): NO